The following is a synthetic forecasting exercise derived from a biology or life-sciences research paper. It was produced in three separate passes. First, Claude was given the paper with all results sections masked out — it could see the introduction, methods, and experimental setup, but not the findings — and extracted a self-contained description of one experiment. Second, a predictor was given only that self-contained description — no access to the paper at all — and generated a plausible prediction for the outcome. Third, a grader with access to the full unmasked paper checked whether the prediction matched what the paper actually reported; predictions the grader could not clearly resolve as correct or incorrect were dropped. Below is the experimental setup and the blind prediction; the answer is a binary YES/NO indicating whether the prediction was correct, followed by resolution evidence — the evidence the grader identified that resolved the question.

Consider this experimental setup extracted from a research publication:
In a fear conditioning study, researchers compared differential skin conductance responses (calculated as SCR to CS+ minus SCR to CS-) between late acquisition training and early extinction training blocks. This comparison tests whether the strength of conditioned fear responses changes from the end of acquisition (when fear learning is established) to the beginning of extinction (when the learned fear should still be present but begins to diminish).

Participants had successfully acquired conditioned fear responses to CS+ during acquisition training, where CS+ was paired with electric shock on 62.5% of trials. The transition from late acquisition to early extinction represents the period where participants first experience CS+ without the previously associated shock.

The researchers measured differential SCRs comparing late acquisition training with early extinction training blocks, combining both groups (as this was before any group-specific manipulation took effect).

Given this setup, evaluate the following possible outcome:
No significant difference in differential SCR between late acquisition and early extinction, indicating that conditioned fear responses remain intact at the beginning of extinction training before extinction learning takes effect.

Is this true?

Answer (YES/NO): NO